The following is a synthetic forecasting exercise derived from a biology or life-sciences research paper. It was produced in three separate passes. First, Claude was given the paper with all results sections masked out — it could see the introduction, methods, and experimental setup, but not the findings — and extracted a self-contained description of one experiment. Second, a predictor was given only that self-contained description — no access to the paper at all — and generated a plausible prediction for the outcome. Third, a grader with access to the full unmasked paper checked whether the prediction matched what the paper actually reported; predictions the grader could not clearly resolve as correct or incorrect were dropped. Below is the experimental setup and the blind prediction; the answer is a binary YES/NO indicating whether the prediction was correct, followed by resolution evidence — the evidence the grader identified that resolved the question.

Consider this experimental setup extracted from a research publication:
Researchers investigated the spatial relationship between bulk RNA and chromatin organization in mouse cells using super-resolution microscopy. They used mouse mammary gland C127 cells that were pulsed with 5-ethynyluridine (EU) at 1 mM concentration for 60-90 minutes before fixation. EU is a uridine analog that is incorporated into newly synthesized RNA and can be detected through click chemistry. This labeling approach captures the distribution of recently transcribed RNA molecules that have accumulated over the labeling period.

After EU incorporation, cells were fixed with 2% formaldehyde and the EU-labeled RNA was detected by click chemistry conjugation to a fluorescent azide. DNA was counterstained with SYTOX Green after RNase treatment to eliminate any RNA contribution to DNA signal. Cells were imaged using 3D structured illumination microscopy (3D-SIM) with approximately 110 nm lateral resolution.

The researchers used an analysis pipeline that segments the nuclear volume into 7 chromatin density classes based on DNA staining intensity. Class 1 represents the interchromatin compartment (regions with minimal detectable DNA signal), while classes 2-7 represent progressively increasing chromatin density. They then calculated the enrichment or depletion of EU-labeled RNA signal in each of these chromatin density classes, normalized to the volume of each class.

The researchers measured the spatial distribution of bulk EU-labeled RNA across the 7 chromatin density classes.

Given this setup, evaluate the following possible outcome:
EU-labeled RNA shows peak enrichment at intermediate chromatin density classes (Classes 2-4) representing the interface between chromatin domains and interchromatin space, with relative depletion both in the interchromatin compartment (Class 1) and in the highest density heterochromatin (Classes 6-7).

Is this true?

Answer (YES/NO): NO